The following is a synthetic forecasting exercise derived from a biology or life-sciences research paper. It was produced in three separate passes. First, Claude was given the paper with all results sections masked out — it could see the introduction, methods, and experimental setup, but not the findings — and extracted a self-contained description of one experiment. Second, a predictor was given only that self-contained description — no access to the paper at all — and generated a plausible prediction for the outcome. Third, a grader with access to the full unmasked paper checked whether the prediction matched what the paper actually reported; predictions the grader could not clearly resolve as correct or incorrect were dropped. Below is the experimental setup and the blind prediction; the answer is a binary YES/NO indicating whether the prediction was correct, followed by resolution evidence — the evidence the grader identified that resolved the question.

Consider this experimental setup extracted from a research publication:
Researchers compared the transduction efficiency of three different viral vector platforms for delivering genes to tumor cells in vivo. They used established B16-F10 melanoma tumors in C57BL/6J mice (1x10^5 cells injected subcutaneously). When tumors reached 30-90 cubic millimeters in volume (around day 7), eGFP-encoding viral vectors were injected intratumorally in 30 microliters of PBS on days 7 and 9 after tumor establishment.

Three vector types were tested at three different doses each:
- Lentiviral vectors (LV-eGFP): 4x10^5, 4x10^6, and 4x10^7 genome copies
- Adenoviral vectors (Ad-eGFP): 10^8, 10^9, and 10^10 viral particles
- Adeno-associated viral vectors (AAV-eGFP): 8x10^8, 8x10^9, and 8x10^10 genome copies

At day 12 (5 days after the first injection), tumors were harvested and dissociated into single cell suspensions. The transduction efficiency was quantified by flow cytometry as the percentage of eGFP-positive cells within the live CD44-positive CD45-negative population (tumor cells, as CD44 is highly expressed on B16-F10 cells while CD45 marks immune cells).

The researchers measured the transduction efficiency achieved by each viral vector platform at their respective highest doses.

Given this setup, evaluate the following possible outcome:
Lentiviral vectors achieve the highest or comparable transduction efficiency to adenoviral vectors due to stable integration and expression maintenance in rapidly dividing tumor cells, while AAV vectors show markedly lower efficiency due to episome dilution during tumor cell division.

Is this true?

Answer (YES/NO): NO